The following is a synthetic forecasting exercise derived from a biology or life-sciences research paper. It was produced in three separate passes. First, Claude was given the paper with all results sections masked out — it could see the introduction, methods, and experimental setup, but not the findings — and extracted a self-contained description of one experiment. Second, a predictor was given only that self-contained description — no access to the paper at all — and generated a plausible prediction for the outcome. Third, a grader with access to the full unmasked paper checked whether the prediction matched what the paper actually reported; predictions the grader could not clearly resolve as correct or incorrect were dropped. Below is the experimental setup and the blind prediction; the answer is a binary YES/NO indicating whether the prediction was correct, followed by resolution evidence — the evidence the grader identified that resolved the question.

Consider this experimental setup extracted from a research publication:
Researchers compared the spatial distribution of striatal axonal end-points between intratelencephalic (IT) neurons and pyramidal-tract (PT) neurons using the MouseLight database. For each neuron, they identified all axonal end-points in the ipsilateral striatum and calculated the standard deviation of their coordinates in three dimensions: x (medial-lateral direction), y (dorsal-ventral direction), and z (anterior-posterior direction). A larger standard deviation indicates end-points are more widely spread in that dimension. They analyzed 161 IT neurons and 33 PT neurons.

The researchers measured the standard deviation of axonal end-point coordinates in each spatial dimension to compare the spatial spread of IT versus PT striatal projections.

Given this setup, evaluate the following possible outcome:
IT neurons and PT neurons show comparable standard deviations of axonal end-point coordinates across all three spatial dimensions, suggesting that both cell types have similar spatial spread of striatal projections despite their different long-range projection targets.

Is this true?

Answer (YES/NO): NO